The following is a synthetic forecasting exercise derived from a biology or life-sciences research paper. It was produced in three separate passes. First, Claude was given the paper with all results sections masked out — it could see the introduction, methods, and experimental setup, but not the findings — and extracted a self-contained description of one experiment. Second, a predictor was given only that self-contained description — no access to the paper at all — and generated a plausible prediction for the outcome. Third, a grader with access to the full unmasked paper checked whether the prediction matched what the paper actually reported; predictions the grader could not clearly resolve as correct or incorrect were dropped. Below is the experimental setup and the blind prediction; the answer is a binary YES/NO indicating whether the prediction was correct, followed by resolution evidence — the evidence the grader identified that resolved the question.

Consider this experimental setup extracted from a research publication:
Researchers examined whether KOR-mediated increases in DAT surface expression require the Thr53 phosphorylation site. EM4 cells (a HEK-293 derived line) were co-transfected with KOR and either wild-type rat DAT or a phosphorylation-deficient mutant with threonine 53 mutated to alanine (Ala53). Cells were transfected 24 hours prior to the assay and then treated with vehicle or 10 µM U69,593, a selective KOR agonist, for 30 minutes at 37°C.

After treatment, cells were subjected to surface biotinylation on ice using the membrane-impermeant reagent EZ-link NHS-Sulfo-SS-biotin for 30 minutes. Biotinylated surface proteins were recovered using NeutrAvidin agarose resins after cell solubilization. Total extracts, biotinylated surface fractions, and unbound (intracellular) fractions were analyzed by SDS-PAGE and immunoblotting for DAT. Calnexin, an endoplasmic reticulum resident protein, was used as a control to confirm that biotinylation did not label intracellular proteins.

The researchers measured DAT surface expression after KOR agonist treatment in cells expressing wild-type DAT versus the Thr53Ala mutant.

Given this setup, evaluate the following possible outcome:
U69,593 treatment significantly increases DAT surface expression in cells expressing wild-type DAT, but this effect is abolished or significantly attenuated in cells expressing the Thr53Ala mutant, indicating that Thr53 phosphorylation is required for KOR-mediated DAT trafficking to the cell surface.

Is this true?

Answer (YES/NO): YES